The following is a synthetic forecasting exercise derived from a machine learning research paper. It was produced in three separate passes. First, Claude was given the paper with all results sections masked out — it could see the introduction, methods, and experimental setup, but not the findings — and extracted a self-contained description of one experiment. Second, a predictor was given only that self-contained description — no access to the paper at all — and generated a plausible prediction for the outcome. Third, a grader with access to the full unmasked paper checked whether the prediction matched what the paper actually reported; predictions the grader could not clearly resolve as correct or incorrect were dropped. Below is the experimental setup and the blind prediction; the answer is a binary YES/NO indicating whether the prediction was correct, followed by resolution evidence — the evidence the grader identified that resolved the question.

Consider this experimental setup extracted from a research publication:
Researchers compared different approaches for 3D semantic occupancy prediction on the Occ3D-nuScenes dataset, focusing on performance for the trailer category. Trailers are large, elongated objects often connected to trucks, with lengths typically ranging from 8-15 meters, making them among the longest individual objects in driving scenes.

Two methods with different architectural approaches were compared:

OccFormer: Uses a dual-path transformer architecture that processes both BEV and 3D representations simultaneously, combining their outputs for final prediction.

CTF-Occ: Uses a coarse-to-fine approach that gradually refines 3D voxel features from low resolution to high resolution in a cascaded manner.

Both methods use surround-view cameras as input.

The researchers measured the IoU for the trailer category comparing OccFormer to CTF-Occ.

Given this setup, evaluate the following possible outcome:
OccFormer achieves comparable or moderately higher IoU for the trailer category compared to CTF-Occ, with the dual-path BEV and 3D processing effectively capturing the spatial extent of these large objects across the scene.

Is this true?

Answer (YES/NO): NO